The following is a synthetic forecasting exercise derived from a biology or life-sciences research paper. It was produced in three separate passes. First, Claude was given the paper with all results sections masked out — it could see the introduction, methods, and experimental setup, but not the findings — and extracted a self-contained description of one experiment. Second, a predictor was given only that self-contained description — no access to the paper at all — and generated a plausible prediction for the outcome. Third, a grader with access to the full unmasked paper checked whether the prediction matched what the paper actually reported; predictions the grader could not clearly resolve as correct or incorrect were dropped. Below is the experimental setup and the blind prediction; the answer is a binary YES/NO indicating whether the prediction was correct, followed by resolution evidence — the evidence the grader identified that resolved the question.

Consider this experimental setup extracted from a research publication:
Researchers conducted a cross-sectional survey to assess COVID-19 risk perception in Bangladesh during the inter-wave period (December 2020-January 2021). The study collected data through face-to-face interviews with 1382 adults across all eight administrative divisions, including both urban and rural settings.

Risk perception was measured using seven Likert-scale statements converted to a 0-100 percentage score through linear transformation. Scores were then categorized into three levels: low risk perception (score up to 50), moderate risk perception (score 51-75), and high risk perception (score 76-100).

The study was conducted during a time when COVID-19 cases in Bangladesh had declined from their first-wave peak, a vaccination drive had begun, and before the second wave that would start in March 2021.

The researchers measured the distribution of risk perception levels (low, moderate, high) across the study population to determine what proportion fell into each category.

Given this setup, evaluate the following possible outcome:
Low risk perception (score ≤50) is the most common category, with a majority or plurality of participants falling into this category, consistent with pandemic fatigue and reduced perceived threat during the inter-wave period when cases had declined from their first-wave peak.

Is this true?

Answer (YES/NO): NO